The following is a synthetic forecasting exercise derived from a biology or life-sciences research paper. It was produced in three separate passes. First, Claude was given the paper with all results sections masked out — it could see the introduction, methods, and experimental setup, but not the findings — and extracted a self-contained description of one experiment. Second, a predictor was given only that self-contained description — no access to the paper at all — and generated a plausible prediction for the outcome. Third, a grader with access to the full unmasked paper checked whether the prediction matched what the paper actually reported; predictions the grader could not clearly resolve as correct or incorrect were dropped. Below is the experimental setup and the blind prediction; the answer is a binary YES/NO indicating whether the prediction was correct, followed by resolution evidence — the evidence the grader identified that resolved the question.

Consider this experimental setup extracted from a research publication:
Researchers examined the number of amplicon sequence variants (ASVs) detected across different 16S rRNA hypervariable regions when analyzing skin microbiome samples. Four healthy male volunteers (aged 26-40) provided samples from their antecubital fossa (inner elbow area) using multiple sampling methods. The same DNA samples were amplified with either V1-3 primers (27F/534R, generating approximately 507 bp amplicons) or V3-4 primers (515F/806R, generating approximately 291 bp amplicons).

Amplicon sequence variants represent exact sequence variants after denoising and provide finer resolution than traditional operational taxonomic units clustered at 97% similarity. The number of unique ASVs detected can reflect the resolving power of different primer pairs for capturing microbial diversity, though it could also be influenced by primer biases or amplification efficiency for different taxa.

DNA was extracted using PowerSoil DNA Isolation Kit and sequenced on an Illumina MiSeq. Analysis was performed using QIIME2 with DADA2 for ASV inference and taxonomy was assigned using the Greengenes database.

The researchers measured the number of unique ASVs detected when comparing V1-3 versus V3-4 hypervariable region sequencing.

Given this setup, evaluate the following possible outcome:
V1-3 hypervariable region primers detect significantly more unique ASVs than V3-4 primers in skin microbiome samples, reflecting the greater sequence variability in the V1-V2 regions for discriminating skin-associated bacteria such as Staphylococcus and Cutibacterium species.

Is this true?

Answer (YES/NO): YES